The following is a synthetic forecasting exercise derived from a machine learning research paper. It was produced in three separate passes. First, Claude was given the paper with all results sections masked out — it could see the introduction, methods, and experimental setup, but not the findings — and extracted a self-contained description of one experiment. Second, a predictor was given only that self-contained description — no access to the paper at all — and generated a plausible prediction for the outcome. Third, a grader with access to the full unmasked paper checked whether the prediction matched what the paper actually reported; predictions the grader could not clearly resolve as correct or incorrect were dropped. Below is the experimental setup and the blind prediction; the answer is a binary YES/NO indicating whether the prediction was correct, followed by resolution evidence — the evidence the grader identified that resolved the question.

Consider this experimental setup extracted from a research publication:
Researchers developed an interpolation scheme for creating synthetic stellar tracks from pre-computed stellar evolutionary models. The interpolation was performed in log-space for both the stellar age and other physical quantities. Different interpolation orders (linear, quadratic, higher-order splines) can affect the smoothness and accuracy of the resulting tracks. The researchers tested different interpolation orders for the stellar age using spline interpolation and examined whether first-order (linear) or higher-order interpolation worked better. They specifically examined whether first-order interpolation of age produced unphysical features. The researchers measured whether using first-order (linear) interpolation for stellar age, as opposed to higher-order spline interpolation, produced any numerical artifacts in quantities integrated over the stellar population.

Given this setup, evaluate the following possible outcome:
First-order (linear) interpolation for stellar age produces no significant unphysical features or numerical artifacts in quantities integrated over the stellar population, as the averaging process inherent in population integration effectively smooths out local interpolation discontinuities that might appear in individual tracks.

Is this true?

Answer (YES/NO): NO